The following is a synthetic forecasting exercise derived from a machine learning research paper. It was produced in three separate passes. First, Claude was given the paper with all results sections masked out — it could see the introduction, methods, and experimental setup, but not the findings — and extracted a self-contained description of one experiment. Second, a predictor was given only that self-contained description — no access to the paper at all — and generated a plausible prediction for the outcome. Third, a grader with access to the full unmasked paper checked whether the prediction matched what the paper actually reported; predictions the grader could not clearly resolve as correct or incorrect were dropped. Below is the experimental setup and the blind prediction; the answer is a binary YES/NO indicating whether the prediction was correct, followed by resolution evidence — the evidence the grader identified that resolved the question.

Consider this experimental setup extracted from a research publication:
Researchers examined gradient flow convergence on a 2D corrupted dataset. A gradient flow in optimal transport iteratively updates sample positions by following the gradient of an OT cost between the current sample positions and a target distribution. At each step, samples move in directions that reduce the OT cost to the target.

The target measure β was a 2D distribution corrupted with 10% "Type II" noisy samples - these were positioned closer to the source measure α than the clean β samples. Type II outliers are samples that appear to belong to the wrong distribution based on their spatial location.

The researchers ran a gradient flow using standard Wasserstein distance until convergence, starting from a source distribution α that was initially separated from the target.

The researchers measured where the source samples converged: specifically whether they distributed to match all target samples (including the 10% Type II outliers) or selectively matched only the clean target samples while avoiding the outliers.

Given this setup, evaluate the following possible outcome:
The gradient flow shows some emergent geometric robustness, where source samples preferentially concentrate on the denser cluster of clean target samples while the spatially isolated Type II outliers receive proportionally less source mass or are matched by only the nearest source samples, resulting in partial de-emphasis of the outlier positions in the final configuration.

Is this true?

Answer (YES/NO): NO